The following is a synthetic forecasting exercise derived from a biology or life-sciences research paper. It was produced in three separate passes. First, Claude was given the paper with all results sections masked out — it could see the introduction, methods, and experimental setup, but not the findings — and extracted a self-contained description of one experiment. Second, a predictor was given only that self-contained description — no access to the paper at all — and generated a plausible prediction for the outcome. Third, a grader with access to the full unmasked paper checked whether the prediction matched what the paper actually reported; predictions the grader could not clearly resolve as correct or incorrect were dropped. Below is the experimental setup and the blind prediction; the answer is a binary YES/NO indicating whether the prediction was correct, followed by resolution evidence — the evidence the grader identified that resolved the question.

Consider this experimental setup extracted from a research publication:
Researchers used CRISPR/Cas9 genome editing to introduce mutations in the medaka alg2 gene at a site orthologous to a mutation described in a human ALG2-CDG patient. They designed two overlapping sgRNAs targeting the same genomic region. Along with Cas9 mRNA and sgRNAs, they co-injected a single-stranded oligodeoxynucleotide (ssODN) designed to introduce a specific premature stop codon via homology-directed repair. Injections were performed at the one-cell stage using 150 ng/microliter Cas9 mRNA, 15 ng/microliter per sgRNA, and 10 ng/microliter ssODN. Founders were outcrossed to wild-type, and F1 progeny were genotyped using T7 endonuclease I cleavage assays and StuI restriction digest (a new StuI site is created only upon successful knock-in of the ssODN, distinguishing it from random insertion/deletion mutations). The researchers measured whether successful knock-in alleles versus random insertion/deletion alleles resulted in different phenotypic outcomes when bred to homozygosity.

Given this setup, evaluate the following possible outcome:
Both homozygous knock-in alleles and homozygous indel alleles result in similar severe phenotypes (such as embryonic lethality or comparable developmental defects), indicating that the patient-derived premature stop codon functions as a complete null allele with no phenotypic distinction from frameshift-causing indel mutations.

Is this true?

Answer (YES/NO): NO